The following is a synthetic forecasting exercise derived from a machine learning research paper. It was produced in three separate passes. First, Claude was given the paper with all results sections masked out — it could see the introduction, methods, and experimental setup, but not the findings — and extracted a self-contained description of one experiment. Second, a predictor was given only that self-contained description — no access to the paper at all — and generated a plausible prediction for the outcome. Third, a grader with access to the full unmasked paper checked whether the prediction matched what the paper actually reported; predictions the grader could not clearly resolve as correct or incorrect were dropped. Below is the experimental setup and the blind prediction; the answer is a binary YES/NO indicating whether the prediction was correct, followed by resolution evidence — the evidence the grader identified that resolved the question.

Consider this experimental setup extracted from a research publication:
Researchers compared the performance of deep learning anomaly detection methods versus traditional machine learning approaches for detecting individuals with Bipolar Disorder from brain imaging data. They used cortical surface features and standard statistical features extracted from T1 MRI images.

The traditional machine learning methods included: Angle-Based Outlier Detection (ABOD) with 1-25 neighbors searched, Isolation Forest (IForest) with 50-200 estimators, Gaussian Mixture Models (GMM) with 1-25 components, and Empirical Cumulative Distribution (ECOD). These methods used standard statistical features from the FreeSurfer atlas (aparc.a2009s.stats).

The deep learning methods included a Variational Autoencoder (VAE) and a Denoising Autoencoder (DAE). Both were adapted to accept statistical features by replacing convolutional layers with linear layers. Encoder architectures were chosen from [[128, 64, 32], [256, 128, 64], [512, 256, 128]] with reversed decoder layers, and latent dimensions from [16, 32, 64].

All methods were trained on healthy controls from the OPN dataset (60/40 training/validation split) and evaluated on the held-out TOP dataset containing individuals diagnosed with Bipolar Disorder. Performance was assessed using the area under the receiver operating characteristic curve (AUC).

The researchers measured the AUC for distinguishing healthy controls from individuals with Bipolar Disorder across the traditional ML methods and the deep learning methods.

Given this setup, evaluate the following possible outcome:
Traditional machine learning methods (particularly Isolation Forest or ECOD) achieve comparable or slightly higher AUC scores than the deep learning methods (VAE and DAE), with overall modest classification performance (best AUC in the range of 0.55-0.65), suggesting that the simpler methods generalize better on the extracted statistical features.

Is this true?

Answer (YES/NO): NO